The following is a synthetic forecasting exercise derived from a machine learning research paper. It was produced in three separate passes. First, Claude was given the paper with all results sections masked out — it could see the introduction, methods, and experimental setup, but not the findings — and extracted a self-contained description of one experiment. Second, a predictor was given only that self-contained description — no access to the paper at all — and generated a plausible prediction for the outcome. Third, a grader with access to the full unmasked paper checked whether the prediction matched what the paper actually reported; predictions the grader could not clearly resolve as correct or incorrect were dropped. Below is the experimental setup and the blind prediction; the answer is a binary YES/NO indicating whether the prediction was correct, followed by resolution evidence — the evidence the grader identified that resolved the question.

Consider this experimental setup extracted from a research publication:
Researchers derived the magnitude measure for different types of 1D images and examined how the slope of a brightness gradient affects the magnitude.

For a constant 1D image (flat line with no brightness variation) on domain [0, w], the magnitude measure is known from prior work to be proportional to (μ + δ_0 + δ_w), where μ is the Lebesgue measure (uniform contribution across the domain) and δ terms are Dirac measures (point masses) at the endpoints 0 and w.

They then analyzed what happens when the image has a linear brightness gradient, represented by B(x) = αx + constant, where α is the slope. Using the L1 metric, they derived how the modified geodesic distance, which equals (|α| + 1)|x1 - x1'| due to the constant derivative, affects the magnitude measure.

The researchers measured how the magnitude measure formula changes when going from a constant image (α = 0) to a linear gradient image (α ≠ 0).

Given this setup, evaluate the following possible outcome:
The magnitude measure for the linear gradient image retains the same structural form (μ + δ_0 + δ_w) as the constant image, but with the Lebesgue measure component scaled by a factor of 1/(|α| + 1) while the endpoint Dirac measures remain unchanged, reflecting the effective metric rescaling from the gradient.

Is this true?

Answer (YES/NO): NO